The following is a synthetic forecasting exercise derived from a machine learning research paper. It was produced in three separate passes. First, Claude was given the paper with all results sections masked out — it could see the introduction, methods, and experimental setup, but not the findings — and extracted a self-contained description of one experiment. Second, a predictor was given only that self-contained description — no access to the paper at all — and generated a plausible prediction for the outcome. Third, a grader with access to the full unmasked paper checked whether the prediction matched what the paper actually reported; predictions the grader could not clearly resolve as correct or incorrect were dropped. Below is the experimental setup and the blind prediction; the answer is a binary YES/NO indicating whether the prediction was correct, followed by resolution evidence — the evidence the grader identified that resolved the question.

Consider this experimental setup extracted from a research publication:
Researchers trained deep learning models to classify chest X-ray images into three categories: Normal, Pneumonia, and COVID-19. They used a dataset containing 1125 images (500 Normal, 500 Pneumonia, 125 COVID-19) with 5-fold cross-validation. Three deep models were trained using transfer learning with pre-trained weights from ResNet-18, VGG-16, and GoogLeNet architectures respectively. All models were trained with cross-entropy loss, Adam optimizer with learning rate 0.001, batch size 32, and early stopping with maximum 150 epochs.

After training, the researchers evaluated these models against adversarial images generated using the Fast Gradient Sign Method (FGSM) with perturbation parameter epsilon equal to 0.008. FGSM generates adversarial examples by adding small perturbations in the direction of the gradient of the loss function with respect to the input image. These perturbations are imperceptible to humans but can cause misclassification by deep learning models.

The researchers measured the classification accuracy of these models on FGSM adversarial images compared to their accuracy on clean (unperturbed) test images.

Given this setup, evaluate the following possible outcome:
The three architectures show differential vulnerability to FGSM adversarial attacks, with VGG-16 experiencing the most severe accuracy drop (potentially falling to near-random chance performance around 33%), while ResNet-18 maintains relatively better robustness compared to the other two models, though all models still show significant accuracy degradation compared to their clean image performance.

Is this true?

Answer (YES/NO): NO